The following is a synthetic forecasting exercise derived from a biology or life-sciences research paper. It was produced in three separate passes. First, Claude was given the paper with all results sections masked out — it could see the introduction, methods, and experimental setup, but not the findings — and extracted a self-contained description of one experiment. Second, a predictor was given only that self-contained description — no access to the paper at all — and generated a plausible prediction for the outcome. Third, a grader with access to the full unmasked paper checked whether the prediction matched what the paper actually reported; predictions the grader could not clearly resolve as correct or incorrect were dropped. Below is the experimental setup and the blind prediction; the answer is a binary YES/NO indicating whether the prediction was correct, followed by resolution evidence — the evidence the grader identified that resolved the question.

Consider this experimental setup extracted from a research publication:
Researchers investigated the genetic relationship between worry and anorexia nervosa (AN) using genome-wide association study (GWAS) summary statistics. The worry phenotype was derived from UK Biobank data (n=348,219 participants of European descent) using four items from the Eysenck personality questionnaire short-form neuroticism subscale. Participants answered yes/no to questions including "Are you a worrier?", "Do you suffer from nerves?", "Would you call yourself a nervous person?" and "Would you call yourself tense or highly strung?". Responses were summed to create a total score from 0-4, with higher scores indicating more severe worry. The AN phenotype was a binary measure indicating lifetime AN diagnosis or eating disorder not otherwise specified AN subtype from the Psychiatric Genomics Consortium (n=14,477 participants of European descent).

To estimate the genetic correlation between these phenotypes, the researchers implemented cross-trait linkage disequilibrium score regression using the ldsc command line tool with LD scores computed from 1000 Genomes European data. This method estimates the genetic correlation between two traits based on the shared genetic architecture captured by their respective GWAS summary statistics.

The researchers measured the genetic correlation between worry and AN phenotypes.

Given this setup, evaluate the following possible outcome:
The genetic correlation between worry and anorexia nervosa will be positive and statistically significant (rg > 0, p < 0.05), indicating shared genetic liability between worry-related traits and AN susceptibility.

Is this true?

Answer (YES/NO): YES